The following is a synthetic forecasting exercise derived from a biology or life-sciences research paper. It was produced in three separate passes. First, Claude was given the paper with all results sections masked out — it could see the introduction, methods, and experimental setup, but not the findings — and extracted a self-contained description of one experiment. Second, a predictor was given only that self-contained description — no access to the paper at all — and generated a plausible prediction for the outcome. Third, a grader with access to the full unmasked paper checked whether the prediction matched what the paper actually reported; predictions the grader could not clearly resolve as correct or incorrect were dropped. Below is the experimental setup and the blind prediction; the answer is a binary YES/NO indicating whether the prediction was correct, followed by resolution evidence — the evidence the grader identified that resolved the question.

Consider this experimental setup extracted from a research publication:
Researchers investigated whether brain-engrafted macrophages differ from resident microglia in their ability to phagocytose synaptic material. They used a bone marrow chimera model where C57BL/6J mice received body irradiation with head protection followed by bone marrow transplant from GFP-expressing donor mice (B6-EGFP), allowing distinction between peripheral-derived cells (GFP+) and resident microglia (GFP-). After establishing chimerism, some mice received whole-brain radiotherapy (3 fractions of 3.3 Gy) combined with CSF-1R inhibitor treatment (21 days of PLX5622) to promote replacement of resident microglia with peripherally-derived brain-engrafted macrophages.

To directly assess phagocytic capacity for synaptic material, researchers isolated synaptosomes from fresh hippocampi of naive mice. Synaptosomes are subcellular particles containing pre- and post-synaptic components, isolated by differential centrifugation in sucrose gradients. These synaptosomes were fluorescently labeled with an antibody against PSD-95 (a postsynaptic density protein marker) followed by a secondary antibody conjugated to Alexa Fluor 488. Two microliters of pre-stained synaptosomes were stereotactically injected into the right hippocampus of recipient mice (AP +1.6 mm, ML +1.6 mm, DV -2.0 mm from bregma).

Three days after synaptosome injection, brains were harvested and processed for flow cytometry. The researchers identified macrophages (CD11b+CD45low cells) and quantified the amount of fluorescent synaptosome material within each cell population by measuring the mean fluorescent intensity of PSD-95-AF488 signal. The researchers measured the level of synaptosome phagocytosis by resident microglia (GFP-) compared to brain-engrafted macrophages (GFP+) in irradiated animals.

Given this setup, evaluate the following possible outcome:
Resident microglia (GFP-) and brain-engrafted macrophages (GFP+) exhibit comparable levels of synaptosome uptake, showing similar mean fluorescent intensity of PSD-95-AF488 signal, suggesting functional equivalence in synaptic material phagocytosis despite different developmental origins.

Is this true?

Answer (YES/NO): NO